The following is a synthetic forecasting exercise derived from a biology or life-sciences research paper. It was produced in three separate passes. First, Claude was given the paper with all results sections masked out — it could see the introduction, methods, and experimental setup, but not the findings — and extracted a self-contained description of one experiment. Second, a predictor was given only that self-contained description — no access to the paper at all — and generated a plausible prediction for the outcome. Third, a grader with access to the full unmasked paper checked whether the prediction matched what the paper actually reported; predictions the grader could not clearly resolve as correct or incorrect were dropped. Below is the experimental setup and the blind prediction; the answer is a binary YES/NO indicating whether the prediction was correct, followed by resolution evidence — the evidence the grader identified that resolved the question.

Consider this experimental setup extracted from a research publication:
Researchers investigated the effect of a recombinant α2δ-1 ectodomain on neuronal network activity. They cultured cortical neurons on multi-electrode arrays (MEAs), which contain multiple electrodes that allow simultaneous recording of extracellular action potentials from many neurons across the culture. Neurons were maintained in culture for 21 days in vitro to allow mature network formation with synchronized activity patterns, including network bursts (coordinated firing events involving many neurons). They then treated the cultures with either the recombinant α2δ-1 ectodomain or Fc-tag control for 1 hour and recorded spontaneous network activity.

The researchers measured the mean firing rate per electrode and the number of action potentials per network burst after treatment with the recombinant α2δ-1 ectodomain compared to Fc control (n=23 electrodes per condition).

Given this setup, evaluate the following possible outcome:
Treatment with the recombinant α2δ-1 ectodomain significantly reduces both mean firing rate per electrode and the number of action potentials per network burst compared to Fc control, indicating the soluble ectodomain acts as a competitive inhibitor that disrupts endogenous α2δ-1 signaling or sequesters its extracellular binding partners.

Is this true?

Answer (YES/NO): NO